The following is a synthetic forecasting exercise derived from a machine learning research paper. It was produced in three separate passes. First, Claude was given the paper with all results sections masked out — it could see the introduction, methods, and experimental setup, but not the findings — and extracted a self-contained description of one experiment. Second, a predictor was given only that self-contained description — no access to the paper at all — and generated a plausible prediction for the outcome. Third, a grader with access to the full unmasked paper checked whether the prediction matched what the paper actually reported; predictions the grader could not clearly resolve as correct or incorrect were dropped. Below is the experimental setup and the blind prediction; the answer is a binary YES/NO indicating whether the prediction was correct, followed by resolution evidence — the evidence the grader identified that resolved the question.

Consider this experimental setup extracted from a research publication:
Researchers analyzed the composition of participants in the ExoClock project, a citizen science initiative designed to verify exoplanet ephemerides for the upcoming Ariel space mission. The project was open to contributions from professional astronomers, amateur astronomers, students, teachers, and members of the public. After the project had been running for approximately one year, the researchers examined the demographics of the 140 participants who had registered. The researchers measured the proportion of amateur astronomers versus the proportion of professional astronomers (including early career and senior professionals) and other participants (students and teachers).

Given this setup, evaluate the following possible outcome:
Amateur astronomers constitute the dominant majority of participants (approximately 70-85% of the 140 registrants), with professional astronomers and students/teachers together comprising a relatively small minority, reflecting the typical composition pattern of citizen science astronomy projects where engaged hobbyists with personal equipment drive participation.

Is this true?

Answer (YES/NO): YES